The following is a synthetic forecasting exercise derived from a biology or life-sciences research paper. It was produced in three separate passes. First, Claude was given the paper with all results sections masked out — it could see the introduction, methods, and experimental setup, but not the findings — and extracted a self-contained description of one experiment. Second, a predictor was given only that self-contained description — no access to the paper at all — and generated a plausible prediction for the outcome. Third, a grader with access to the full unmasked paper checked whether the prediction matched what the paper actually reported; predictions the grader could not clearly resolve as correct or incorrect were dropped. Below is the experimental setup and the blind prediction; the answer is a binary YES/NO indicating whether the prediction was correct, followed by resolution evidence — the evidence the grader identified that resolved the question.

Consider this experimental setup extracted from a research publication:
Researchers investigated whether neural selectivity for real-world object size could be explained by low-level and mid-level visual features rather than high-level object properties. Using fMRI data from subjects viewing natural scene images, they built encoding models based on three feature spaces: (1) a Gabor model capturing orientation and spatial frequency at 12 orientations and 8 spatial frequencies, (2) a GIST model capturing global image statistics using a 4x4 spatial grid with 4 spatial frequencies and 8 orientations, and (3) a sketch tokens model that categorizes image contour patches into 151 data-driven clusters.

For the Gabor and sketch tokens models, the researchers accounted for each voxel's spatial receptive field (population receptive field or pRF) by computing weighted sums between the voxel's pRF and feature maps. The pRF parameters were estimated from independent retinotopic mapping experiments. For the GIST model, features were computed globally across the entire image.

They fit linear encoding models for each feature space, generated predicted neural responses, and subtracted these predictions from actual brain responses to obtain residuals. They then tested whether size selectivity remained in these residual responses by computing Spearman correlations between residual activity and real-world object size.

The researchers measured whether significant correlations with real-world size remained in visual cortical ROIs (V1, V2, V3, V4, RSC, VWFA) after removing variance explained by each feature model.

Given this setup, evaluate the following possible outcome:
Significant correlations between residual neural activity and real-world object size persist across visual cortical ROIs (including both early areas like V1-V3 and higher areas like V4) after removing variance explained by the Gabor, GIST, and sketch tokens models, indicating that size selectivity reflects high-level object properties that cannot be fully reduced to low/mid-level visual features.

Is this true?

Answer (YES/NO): YES